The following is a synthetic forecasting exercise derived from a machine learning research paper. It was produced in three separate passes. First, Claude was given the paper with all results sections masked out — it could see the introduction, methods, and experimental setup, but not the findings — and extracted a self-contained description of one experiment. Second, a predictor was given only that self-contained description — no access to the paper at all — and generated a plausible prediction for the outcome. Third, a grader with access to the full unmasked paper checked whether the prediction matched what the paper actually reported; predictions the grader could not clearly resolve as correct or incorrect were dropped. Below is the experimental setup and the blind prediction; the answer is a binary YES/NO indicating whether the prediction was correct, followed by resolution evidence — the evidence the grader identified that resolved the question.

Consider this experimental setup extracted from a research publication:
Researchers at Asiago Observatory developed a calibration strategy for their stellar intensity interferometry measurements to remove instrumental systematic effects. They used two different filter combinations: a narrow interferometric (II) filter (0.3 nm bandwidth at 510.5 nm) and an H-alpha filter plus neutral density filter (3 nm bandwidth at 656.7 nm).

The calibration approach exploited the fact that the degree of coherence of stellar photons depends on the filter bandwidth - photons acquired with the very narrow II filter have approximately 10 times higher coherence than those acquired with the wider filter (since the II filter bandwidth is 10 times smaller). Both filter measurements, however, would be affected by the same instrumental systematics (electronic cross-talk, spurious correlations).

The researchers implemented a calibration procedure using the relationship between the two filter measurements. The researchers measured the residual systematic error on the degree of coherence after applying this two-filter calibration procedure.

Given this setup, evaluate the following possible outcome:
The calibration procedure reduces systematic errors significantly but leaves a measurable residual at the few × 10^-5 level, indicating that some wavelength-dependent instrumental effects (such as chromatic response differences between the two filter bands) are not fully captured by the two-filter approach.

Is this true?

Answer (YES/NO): NO